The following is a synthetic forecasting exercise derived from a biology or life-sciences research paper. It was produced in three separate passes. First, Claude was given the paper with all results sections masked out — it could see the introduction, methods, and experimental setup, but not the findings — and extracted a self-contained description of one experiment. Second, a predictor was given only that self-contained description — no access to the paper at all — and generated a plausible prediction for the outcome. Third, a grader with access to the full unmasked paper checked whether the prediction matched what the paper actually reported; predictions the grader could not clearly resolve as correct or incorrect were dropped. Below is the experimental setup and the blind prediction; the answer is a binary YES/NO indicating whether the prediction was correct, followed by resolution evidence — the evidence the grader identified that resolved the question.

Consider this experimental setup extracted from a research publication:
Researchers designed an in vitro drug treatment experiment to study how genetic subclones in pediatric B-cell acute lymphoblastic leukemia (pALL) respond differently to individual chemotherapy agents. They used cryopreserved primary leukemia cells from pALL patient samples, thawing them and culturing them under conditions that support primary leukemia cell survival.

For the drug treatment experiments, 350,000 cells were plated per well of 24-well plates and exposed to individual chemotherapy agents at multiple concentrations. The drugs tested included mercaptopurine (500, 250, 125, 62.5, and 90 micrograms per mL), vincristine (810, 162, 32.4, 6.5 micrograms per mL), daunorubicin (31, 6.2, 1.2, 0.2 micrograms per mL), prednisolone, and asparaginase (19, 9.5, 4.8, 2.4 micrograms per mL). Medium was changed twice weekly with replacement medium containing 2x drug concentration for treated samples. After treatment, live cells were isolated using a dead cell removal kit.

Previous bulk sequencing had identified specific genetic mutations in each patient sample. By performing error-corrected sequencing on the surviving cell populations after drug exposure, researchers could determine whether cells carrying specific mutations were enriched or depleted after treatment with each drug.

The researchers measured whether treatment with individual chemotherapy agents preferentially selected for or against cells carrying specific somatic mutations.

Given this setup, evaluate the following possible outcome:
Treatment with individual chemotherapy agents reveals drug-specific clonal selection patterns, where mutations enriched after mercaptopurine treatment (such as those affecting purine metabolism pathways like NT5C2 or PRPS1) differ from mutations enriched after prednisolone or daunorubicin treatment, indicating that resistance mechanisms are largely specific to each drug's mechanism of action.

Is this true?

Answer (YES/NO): NO